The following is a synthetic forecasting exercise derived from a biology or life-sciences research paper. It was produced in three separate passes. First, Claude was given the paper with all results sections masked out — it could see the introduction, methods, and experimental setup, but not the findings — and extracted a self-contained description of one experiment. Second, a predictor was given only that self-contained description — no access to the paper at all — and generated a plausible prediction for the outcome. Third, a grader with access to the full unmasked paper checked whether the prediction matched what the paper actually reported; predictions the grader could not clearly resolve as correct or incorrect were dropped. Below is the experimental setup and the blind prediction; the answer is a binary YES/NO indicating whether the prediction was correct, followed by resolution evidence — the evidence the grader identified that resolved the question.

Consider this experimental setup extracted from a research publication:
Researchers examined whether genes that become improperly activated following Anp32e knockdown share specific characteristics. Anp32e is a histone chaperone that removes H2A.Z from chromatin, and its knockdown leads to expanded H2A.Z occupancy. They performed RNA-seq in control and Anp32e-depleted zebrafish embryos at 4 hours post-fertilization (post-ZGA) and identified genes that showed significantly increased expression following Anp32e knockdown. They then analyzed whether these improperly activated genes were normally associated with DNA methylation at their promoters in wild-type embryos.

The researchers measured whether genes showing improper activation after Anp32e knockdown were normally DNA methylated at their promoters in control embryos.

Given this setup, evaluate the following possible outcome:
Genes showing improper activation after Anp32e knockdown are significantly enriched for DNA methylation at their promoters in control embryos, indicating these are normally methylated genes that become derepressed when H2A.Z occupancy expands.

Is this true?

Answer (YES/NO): NO